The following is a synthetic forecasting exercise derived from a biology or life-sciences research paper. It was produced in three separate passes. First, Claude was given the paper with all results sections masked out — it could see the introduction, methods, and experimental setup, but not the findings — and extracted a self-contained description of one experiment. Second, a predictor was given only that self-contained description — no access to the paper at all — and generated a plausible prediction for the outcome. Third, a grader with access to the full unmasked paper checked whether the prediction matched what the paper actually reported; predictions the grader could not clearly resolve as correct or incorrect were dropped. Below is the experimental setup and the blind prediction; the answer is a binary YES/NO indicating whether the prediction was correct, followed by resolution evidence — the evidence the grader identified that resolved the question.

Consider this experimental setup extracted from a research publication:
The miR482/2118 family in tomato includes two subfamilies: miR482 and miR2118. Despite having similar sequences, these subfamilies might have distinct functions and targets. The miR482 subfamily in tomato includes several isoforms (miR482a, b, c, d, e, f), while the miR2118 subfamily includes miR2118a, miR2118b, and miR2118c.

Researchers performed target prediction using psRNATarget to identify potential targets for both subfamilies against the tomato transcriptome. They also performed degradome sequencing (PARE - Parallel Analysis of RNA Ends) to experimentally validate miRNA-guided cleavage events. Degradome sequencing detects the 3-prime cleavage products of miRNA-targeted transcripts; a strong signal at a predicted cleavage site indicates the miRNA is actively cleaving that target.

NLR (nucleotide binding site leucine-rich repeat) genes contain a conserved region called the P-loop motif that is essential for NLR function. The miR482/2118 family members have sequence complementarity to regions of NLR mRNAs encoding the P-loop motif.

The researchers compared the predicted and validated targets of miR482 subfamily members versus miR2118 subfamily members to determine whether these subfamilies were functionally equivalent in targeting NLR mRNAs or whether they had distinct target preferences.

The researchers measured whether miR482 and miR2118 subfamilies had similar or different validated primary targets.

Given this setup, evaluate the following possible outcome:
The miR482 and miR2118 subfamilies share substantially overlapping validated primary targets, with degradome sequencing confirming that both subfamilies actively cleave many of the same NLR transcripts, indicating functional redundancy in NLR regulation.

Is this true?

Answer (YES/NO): NO